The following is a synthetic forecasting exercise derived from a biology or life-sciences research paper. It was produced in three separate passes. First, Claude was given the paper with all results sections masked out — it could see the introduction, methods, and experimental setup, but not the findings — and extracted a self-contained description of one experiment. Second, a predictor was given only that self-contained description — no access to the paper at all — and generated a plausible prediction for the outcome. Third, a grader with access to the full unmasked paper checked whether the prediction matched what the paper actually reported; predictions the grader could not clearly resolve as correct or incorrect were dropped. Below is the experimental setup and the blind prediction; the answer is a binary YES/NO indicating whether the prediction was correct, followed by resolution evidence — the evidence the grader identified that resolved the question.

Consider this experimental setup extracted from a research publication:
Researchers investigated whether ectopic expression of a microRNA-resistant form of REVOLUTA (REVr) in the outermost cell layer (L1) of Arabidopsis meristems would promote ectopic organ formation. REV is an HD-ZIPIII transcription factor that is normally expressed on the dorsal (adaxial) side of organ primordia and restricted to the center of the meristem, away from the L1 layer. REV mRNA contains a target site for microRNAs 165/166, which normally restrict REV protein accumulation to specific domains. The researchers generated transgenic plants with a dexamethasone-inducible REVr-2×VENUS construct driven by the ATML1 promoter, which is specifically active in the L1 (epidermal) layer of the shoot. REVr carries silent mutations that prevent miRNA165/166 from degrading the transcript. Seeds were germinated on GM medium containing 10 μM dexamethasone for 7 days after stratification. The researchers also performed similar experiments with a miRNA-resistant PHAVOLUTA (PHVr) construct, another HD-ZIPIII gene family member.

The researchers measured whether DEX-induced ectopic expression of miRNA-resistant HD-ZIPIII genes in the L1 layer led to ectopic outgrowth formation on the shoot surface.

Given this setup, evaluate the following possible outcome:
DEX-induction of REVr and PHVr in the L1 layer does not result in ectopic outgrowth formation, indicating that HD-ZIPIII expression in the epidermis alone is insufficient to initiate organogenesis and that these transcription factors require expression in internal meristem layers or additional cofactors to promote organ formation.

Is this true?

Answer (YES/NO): NO